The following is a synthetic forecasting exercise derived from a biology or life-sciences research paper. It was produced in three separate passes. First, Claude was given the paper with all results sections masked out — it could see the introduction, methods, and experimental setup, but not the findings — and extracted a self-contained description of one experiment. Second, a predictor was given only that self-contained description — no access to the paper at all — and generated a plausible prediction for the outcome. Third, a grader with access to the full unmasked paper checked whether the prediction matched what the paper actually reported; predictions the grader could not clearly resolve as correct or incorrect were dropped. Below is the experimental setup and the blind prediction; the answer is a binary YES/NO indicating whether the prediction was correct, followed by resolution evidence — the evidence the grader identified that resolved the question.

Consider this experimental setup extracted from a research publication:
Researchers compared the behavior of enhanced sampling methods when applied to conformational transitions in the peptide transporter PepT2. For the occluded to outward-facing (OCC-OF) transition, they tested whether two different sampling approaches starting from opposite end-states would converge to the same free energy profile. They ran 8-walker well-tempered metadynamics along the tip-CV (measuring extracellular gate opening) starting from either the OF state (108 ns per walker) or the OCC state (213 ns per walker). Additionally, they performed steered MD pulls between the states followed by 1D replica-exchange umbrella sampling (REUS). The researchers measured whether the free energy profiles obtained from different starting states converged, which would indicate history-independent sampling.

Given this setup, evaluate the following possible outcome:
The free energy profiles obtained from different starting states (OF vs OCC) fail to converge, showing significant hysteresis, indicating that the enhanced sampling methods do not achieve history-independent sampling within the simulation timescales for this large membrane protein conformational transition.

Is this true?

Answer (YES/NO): YES